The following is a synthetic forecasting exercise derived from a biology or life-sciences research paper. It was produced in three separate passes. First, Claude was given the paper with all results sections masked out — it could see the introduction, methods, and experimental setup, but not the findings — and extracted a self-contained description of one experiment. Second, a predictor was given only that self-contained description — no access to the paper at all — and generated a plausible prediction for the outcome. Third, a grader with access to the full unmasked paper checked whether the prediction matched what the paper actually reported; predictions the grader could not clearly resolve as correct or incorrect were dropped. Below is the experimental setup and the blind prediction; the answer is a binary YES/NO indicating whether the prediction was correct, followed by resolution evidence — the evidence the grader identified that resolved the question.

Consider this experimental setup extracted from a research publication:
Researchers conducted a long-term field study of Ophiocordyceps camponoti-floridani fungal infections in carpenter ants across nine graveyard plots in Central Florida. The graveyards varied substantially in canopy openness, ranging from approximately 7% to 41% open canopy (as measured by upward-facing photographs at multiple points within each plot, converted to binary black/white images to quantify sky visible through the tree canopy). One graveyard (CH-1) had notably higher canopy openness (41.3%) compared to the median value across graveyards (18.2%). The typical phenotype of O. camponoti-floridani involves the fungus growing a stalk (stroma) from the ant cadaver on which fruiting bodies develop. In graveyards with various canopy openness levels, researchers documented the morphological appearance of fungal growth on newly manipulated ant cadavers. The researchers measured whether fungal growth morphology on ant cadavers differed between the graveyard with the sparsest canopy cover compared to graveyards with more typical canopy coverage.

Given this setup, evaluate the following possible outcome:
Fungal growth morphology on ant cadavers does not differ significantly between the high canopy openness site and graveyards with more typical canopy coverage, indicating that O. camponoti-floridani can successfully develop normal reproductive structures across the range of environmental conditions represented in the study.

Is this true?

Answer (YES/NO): NO